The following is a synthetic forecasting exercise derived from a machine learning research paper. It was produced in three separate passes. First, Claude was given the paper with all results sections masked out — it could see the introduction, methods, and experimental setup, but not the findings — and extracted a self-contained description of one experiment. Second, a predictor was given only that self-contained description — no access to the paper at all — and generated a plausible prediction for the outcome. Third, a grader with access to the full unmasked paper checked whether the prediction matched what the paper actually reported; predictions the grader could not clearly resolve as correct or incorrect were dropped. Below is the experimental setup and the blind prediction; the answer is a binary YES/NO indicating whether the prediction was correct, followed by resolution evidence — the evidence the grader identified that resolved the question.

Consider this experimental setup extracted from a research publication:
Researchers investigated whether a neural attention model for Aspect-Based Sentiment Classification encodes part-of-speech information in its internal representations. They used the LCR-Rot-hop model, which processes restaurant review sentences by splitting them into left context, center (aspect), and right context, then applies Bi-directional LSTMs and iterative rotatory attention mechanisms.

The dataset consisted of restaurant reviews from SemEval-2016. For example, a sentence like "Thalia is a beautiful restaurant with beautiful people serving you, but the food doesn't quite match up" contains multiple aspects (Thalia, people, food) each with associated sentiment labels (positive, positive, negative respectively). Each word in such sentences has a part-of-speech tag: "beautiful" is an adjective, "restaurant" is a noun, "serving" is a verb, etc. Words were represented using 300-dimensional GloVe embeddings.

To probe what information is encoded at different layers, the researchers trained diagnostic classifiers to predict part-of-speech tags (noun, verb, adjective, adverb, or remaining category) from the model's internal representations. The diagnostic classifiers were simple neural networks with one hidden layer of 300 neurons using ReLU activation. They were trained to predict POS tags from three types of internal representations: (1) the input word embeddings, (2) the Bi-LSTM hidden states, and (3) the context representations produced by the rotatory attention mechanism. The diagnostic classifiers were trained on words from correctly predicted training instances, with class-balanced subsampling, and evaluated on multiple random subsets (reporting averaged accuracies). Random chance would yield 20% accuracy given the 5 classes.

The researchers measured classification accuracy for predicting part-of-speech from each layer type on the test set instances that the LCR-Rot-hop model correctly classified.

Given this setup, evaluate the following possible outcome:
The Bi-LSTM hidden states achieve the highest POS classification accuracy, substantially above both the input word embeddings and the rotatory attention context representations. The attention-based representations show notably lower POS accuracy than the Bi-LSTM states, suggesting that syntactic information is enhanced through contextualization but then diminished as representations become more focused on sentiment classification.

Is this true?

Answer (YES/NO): NO